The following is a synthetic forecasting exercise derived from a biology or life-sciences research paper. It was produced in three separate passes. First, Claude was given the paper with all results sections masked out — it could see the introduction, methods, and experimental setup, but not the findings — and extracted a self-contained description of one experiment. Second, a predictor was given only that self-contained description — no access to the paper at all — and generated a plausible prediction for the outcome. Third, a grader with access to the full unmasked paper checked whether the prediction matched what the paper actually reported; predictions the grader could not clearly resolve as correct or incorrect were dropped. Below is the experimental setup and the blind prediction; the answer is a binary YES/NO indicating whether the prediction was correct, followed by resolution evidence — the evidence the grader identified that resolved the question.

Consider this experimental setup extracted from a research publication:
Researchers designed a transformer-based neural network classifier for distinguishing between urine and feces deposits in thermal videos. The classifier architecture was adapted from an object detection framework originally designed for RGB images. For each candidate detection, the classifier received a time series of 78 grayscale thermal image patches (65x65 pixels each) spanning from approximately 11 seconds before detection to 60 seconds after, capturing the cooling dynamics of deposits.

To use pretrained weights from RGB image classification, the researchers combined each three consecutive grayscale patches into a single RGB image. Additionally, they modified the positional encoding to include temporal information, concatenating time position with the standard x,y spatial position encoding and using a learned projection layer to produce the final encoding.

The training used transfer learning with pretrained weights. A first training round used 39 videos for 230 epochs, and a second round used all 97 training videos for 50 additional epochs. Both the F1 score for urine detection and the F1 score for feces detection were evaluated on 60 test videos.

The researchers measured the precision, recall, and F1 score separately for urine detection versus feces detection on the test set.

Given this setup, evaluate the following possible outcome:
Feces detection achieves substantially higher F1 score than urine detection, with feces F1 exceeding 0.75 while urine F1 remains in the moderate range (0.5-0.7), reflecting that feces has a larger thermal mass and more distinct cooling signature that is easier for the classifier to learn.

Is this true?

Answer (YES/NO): NO